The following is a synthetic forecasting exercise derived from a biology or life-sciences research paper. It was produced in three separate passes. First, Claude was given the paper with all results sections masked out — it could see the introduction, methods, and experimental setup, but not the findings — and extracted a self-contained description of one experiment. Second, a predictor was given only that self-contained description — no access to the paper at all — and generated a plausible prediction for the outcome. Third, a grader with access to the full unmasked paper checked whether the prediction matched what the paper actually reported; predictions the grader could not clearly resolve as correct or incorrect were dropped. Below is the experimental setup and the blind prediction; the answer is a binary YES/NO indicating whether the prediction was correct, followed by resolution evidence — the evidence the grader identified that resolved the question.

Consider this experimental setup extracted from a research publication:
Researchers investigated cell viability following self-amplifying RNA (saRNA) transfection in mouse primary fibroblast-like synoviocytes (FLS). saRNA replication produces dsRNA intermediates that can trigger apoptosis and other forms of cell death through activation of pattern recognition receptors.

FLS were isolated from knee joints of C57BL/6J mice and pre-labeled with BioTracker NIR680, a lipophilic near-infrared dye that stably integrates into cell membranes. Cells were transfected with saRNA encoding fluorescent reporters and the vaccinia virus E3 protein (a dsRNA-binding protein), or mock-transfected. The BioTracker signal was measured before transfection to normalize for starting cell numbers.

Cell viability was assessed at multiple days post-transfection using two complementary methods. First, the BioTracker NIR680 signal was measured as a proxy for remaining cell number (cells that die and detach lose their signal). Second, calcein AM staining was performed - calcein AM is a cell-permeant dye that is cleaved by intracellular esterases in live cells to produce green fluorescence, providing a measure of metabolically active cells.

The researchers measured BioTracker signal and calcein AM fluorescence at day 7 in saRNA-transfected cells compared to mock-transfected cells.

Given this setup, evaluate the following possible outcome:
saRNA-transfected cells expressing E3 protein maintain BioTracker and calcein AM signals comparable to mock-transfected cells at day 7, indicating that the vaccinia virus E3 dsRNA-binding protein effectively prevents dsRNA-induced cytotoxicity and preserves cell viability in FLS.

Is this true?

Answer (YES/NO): NO